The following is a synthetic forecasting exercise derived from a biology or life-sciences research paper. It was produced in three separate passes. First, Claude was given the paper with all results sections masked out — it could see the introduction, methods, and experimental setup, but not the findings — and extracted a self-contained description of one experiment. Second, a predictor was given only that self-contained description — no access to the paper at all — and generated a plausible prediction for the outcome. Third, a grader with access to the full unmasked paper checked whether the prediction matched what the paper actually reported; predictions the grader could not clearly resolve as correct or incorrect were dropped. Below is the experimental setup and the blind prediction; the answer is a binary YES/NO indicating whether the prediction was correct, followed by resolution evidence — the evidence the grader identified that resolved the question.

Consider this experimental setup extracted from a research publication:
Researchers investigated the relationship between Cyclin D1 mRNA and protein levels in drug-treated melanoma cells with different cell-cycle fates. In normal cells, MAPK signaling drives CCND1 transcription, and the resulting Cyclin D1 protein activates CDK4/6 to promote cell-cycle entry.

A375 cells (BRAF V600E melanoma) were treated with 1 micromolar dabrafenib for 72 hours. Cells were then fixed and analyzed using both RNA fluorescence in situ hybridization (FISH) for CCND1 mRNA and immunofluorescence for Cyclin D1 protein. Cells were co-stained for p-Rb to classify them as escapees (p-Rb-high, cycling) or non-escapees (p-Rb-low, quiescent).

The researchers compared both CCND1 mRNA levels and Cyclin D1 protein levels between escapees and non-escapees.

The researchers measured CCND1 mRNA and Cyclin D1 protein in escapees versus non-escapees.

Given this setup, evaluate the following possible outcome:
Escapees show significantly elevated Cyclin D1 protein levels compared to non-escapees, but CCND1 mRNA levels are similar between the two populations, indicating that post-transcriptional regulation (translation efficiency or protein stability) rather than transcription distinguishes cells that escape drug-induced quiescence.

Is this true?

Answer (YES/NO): YES